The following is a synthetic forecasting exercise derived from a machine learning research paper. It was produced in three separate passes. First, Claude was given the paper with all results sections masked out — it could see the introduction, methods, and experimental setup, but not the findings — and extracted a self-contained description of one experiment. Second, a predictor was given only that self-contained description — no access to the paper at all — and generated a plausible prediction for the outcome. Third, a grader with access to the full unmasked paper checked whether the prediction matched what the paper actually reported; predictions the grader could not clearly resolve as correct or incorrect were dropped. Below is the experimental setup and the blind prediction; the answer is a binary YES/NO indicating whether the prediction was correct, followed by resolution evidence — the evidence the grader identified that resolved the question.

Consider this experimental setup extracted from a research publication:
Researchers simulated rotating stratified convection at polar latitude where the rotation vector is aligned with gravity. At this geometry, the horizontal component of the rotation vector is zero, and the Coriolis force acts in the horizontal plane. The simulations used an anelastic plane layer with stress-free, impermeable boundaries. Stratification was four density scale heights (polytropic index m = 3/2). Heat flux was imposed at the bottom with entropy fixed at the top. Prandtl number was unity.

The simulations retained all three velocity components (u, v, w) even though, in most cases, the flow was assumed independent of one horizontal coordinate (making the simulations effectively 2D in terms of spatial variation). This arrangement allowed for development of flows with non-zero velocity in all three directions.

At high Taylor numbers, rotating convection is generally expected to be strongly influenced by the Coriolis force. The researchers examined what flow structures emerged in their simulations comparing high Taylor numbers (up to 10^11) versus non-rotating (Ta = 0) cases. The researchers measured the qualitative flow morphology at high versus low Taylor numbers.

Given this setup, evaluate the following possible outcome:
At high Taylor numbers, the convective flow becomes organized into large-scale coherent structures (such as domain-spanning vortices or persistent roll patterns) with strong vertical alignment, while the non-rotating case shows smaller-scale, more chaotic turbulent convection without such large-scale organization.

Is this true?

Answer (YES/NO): NO